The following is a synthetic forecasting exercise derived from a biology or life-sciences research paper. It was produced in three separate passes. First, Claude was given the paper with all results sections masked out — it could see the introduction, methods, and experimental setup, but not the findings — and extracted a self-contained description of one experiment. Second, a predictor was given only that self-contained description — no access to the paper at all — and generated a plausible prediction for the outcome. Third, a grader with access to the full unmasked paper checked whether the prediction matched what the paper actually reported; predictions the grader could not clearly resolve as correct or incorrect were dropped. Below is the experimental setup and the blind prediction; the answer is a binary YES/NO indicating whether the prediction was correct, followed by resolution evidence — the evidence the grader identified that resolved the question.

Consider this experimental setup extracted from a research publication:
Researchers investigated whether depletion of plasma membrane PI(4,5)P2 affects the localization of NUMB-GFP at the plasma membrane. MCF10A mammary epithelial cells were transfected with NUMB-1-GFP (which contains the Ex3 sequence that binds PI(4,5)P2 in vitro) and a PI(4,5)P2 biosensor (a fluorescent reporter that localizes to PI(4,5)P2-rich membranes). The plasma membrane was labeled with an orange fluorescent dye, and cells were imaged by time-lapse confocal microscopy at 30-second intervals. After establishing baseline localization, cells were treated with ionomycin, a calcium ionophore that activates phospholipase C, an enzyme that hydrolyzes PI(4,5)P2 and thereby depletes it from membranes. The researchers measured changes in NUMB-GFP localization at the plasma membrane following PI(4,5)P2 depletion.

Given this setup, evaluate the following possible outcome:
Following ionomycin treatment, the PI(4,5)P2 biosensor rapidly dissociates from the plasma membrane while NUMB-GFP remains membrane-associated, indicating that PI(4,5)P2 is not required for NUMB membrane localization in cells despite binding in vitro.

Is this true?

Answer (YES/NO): NO